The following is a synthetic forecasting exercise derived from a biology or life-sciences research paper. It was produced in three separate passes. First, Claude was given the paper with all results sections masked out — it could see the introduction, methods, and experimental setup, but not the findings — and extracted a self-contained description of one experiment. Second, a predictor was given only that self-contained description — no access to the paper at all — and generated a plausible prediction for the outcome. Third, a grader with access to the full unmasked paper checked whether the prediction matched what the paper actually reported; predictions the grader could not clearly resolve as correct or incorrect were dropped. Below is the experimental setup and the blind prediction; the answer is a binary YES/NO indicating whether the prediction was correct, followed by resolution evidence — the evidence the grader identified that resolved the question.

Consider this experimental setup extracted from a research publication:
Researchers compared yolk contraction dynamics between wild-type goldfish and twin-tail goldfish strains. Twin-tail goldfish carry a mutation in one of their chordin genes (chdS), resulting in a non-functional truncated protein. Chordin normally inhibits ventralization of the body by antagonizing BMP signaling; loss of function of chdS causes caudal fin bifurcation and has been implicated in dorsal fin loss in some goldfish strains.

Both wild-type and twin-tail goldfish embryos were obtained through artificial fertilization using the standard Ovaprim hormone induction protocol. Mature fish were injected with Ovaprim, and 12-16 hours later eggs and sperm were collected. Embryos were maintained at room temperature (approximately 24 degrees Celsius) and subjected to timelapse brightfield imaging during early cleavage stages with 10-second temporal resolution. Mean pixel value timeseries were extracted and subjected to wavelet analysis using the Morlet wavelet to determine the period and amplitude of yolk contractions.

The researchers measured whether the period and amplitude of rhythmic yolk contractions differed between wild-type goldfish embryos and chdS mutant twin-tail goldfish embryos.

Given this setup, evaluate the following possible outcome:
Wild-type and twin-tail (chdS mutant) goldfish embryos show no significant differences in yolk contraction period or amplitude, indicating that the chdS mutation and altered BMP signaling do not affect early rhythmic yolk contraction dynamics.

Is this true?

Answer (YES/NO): NO